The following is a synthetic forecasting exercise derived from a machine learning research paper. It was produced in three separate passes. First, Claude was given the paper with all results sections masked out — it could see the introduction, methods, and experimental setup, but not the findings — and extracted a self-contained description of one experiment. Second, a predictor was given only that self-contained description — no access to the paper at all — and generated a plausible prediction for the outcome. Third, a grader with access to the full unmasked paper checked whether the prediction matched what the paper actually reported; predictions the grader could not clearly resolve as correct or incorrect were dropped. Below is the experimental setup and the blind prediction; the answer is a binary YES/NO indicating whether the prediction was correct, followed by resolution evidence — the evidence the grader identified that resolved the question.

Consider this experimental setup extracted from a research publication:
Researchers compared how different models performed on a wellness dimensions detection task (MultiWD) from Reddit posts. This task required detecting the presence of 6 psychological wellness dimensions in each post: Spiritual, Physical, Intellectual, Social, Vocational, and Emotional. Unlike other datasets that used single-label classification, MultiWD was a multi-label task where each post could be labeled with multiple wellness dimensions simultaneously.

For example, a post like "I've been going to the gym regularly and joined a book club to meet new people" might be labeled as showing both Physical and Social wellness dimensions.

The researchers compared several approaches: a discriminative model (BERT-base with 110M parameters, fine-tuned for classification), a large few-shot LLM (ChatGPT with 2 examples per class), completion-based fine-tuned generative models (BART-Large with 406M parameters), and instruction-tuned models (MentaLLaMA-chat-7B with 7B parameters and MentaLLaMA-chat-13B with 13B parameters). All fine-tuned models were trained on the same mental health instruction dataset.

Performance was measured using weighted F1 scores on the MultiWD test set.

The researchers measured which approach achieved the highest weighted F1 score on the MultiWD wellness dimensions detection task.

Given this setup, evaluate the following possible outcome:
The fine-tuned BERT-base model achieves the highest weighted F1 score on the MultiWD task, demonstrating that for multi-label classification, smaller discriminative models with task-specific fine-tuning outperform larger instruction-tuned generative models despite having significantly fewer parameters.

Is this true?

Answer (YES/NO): NO